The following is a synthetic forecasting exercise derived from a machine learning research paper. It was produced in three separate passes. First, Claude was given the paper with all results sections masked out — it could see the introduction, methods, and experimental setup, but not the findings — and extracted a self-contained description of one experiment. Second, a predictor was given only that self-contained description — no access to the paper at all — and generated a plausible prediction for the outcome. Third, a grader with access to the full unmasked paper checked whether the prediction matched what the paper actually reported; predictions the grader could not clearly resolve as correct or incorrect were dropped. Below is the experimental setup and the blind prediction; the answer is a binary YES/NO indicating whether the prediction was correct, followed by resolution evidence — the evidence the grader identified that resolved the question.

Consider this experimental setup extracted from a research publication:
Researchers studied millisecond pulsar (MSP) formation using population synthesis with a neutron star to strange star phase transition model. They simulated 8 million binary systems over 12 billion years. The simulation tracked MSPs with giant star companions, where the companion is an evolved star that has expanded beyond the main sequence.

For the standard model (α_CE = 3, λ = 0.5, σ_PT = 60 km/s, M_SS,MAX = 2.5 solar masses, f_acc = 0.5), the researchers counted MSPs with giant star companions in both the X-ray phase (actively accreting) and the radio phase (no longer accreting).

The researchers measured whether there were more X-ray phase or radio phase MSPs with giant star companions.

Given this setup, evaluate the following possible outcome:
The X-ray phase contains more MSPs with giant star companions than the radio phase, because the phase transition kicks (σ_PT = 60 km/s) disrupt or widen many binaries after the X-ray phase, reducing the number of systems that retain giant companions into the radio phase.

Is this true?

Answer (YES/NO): YES